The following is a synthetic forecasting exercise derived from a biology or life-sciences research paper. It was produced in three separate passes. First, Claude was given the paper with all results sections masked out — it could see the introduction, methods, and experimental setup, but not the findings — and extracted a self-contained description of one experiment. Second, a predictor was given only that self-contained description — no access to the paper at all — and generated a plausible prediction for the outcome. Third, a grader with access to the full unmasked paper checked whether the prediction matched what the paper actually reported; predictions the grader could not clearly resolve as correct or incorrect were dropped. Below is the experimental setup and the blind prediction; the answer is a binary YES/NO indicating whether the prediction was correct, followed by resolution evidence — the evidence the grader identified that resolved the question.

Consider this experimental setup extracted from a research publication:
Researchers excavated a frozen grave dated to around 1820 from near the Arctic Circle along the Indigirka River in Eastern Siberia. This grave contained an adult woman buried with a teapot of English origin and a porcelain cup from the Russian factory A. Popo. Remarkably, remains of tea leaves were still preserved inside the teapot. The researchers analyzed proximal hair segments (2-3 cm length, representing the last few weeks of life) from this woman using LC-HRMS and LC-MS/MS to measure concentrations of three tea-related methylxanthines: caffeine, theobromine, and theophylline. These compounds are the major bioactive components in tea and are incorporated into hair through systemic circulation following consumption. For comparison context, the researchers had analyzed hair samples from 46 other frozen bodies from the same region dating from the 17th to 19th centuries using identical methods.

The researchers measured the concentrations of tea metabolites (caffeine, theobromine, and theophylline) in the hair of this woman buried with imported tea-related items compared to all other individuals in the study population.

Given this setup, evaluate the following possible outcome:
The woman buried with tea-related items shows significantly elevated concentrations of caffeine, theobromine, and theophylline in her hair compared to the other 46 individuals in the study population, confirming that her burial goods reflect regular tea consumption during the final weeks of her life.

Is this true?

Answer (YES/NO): YES